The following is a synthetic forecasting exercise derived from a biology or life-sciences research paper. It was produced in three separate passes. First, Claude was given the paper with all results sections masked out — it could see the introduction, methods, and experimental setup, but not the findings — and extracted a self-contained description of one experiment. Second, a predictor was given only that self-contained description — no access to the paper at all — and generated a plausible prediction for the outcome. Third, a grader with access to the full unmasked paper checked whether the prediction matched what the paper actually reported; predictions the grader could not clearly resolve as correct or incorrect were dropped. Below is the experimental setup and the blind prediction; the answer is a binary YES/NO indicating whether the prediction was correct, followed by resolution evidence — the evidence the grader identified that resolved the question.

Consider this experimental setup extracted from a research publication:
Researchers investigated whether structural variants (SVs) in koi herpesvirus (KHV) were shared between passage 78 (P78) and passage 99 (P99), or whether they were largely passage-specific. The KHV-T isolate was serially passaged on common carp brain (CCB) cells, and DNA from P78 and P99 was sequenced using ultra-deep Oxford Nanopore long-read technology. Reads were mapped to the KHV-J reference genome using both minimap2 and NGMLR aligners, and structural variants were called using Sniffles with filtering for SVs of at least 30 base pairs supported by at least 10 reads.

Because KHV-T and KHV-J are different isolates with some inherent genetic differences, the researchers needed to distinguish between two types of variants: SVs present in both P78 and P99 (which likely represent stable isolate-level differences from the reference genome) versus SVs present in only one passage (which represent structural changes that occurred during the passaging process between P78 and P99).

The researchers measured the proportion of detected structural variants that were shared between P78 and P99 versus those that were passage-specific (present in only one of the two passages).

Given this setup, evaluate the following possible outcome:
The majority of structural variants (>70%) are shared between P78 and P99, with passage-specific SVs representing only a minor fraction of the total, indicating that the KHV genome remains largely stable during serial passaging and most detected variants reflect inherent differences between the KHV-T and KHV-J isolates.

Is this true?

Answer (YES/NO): NO